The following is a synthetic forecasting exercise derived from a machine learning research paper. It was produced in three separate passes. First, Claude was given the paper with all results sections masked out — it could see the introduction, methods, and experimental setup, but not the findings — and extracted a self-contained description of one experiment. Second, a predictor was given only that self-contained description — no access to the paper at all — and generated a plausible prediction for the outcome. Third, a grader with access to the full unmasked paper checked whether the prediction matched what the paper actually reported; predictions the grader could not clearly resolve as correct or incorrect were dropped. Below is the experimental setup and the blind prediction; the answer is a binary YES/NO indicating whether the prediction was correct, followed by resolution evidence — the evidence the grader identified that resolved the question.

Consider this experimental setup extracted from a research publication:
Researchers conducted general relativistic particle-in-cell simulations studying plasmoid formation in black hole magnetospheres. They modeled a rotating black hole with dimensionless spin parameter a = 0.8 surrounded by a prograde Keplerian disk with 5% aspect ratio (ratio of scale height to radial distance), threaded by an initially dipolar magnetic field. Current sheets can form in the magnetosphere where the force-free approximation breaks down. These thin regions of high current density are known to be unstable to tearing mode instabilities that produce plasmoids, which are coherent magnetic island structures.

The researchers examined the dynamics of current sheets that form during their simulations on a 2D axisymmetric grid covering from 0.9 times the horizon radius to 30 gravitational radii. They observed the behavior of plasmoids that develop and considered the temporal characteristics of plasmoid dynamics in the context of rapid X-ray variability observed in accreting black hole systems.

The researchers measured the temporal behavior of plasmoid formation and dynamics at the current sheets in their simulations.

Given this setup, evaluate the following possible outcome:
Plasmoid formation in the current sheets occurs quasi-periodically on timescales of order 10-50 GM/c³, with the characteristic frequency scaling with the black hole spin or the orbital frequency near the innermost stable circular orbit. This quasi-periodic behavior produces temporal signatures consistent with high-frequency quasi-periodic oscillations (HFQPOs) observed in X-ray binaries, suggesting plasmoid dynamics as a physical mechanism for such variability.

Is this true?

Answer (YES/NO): NO